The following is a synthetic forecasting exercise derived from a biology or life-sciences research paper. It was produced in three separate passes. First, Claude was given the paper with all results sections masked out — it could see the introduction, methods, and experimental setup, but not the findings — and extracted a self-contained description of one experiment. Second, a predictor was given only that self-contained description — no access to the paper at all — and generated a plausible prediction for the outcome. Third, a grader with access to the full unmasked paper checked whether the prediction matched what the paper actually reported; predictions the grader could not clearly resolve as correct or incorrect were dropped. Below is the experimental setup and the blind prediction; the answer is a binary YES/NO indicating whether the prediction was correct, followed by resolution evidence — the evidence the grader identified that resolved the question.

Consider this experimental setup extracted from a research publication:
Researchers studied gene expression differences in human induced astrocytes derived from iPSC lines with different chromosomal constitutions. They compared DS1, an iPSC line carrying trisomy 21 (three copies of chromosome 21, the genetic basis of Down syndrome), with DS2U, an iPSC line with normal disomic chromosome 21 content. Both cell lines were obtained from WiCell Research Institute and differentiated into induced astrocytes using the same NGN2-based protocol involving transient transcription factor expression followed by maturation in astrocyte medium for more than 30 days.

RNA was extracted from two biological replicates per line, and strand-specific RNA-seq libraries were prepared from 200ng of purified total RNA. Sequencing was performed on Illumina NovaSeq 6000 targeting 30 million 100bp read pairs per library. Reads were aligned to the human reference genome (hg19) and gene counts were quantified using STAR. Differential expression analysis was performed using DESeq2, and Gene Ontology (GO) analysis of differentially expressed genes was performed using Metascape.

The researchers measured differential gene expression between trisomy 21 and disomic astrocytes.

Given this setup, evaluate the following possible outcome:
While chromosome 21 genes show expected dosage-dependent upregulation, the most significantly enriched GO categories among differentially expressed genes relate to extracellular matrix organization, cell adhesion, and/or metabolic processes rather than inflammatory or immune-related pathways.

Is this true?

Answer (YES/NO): YES